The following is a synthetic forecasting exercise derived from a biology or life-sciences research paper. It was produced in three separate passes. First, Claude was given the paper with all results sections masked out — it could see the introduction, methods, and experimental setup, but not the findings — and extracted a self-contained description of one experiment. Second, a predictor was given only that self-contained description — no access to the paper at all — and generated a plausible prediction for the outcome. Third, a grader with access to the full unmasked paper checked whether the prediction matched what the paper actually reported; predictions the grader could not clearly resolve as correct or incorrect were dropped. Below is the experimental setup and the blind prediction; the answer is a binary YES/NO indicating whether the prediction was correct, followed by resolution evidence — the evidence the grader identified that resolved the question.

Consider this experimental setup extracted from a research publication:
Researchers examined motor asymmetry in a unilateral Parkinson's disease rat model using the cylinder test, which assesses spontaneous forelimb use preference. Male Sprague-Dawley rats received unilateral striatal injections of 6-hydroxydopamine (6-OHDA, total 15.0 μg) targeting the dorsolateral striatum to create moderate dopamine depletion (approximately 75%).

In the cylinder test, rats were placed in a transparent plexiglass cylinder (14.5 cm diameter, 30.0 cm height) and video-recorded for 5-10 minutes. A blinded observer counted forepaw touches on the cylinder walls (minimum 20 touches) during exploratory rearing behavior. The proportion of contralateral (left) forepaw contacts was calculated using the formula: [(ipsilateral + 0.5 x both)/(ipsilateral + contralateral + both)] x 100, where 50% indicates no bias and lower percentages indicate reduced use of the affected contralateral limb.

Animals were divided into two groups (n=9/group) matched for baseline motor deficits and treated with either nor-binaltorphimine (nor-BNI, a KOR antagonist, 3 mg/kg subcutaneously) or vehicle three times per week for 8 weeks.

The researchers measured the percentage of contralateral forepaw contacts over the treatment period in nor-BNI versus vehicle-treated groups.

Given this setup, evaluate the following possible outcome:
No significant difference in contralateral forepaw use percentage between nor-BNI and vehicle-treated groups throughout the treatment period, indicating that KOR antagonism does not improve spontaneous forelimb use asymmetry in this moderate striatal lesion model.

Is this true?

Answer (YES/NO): YES